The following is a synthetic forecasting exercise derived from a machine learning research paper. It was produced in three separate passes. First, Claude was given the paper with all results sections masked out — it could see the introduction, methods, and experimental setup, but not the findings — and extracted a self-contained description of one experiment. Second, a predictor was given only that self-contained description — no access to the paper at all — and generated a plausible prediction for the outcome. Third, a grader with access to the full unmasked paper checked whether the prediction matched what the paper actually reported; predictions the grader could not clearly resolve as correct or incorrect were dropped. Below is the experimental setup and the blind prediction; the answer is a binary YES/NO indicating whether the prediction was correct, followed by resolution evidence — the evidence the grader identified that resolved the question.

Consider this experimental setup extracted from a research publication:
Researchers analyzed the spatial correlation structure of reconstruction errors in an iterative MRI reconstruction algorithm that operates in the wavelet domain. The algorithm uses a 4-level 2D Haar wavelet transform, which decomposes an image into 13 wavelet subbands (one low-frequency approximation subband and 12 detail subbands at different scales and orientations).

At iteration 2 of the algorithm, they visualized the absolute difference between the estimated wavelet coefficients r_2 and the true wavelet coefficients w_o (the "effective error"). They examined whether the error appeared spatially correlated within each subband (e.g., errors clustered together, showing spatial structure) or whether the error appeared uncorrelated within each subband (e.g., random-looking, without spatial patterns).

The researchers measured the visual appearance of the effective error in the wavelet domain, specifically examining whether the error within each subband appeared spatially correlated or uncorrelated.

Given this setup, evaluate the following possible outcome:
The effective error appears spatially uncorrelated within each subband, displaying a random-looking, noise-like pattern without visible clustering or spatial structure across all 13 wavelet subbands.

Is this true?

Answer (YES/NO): YES